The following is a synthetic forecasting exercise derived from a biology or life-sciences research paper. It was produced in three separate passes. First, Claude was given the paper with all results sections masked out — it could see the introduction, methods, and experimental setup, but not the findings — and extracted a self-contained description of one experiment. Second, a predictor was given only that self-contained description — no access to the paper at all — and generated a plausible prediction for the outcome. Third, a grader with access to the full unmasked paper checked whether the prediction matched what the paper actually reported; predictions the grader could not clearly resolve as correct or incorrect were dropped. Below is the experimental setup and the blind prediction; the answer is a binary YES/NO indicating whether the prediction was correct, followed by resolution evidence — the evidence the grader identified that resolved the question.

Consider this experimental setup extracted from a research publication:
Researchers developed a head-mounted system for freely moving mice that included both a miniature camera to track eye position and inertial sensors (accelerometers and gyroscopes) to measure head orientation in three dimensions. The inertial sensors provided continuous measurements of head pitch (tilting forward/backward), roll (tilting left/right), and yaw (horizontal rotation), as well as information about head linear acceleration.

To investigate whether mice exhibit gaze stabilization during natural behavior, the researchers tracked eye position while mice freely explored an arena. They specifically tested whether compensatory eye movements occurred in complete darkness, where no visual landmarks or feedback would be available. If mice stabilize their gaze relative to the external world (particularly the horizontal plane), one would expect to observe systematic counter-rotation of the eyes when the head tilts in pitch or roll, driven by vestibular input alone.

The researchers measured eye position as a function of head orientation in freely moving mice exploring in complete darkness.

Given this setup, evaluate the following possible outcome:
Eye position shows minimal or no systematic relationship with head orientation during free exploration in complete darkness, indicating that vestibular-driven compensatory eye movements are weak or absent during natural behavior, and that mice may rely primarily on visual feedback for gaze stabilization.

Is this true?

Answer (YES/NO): NO